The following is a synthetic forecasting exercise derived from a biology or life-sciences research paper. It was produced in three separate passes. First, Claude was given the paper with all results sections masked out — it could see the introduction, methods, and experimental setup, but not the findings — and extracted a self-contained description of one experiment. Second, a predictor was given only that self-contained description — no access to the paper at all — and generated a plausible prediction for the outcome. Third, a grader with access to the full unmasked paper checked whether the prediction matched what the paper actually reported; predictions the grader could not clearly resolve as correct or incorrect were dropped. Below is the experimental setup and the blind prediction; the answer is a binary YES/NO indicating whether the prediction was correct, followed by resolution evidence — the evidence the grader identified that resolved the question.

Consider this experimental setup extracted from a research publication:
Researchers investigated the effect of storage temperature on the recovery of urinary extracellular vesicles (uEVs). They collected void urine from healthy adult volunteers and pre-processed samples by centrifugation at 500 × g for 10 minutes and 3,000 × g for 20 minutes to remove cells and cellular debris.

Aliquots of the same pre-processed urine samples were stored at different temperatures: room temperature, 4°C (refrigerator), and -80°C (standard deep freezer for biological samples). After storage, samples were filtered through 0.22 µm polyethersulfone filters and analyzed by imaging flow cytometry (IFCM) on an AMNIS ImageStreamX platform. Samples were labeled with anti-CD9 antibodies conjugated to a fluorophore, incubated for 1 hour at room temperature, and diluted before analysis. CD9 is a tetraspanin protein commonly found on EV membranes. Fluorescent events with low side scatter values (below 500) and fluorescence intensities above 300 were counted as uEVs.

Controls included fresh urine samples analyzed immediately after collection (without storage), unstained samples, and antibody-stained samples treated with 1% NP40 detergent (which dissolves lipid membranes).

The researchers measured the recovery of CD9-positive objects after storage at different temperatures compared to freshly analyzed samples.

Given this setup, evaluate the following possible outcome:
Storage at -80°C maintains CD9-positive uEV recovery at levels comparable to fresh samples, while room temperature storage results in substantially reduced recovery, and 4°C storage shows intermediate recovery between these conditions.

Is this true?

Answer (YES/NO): NO